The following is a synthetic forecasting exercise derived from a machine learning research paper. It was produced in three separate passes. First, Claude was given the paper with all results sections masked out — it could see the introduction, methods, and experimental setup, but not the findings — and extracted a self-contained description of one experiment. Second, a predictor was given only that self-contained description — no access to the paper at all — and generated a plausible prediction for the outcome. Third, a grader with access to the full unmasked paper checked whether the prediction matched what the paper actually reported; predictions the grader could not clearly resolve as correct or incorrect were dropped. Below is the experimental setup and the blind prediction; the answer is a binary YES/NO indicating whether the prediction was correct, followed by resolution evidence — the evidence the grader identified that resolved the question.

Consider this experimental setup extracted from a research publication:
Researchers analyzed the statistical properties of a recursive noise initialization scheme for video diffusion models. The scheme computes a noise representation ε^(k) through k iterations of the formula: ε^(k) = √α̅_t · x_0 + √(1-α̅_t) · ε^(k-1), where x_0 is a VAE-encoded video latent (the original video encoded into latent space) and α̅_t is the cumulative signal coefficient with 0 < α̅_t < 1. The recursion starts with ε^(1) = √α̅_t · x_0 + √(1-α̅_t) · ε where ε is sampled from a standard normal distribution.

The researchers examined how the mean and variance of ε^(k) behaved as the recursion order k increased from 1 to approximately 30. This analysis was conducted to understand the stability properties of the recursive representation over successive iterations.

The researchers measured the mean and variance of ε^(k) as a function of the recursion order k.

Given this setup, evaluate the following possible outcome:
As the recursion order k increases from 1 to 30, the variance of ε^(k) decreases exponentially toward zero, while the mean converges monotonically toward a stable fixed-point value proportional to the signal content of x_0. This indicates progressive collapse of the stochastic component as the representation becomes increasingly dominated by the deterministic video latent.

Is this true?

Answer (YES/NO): NO